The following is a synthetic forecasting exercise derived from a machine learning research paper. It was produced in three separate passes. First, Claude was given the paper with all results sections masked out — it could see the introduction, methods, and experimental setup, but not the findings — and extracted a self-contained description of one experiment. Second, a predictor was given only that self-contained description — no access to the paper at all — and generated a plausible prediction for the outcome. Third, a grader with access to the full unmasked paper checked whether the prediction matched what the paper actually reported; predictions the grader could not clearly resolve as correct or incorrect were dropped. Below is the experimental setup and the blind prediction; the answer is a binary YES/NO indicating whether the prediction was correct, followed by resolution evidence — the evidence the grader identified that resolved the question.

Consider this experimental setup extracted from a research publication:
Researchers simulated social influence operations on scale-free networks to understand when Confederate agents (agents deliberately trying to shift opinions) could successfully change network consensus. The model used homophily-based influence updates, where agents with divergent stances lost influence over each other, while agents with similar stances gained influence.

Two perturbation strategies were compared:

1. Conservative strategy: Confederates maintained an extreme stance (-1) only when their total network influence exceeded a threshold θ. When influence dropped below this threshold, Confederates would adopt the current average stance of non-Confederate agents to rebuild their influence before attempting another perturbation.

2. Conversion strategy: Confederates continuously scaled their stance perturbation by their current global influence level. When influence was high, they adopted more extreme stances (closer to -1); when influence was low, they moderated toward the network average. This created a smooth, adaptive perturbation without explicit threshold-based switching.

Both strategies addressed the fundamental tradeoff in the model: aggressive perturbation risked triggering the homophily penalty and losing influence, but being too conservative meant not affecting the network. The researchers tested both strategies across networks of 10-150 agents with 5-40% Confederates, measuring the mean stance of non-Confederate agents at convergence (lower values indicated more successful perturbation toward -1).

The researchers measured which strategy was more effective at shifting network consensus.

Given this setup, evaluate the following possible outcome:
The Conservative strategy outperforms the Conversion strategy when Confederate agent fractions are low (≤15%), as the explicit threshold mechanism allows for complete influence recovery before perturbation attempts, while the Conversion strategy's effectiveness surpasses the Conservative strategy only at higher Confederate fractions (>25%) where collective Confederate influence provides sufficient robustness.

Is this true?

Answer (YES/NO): NO